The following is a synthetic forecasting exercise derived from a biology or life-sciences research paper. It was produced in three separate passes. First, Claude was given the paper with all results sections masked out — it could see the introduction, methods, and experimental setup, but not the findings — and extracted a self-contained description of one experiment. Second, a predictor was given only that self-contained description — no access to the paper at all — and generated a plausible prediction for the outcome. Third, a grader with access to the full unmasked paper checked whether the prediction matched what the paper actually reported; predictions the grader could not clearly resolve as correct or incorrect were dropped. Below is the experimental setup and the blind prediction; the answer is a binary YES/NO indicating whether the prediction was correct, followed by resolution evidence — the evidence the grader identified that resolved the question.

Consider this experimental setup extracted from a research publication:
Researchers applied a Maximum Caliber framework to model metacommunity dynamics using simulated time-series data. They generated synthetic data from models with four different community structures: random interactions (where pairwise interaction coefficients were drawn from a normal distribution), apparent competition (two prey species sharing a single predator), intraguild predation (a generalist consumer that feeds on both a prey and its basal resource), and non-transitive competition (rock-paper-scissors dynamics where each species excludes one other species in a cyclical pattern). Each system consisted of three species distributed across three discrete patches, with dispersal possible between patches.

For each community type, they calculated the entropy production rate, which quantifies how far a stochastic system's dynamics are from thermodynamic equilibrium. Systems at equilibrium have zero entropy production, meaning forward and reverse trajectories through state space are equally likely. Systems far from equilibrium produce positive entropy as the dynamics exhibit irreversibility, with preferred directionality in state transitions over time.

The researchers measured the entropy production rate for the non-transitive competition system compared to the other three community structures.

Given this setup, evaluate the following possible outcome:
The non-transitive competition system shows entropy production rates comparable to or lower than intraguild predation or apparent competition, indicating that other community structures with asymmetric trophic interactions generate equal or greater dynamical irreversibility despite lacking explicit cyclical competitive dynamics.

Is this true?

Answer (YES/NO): NO